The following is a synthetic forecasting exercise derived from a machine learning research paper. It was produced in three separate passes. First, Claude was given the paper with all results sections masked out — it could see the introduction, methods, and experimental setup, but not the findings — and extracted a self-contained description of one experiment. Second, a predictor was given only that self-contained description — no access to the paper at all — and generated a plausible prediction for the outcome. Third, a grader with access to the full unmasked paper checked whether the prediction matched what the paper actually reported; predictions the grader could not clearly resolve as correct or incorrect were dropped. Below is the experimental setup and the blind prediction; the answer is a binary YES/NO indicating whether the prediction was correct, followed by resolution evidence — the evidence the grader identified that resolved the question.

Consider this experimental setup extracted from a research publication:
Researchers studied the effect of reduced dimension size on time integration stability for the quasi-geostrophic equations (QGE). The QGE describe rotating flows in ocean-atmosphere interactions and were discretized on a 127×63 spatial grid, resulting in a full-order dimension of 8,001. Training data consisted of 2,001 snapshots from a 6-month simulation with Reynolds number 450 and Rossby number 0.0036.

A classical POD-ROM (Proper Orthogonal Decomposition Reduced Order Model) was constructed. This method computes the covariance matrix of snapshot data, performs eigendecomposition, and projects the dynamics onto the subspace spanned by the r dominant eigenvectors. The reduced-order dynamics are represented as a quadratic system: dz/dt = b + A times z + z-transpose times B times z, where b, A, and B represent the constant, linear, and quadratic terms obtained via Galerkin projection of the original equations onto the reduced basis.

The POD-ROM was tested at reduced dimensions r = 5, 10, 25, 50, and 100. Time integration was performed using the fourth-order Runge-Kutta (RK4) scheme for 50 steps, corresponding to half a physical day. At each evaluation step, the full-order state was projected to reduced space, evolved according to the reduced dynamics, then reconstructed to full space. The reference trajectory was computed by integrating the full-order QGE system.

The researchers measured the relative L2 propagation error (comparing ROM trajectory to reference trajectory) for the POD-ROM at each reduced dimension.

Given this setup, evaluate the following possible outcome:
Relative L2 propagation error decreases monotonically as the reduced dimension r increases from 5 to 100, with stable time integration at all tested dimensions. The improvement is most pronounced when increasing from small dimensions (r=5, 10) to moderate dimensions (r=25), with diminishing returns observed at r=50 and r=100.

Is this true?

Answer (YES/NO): NO